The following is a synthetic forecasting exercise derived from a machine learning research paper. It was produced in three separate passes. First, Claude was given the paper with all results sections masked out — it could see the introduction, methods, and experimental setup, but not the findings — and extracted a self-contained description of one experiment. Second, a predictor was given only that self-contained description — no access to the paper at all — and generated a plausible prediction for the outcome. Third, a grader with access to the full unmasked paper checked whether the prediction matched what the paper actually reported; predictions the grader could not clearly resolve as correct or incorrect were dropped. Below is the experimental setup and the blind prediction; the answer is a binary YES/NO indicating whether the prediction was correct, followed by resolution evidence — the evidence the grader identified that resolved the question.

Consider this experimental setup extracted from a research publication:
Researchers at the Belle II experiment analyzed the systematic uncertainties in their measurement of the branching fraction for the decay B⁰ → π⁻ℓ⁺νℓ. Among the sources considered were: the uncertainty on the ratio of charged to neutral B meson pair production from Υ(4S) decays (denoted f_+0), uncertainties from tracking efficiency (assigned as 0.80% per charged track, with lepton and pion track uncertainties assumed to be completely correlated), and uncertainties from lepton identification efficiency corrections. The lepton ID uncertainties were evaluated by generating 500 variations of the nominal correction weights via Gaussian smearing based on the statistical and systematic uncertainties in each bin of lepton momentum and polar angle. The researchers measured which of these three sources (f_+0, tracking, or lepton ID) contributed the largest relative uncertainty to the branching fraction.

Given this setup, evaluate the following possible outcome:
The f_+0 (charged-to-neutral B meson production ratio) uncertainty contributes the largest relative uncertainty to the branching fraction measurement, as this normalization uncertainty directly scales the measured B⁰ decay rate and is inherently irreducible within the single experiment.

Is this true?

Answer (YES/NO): NO